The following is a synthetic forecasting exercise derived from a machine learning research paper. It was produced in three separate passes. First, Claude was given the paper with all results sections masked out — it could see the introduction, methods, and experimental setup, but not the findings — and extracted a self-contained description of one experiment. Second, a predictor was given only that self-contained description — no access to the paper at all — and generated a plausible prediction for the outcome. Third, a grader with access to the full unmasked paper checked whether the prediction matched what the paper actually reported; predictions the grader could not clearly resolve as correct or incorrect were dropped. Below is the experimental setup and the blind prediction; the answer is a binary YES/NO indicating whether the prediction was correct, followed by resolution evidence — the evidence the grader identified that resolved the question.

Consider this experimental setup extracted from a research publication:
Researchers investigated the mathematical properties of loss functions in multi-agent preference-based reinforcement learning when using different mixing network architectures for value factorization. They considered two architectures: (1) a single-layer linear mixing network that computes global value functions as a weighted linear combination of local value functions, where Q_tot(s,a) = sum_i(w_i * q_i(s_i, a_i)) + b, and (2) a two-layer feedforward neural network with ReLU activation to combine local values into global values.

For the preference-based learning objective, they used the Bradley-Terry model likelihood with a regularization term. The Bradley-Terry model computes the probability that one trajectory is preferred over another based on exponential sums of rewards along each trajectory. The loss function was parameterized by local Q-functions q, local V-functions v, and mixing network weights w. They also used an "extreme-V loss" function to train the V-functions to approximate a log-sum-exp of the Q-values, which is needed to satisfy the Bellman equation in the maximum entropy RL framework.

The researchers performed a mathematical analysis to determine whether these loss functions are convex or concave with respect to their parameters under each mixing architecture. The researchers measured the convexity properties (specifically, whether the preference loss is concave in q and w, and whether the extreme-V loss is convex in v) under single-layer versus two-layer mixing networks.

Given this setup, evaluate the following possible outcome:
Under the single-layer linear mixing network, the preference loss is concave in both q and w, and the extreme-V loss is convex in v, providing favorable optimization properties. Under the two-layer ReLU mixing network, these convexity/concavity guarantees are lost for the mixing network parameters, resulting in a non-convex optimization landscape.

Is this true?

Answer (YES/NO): YES